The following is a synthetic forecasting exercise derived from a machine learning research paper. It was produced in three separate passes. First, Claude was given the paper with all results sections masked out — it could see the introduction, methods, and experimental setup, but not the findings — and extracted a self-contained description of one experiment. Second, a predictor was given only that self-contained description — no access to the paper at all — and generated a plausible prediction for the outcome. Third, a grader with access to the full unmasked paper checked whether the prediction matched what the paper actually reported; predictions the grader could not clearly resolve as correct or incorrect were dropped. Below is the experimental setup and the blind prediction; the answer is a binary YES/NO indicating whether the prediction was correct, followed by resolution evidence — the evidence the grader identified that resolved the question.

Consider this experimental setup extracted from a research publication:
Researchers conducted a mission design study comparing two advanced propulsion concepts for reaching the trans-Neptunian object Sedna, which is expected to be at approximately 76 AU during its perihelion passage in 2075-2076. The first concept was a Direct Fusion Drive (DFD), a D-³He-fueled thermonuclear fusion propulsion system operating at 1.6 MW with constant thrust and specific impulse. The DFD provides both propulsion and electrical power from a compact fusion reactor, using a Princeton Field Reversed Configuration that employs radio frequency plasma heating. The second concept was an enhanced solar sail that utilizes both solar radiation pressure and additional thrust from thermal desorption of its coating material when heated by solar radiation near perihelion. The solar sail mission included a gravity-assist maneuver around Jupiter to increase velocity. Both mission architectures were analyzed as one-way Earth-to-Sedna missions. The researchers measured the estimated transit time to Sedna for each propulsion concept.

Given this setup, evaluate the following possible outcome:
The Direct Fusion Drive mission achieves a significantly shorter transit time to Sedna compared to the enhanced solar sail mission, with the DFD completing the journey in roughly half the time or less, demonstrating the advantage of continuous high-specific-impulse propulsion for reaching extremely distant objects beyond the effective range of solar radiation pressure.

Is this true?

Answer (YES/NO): NO